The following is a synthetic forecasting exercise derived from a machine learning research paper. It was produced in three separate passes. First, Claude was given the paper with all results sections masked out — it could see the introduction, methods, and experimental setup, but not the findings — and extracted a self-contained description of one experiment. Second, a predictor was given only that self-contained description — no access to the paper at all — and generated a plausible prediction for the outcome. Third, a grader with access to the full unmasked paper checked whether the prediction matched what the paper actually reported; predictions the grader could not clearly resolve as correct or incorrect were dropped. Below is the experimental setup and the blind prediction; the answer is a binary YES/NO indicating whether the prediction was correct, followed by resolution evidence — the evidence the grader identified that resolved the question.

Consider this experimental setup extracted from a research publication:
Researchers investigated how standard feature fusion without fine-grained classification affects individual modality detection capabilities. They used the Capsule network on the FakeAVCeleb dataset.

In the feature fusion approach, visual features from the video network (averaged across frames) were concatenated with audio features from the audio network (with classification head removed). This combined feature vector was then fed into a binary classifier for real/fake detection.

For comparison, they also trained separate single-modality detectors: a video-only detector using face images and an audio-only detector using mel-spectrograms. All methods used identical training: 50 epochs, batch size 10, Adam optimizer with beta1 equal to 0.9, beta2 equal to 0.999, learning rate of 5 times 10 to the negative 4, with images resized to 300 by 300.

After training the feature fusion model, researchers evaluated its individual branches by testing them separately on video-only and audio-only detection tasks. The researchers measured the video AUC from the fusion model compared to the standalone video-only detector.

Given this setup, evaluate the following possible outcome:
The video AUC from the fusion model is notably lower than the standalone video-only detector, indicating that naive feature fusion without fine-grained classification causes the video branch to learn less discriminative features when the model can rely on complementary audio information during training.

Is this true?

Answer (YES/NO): YES